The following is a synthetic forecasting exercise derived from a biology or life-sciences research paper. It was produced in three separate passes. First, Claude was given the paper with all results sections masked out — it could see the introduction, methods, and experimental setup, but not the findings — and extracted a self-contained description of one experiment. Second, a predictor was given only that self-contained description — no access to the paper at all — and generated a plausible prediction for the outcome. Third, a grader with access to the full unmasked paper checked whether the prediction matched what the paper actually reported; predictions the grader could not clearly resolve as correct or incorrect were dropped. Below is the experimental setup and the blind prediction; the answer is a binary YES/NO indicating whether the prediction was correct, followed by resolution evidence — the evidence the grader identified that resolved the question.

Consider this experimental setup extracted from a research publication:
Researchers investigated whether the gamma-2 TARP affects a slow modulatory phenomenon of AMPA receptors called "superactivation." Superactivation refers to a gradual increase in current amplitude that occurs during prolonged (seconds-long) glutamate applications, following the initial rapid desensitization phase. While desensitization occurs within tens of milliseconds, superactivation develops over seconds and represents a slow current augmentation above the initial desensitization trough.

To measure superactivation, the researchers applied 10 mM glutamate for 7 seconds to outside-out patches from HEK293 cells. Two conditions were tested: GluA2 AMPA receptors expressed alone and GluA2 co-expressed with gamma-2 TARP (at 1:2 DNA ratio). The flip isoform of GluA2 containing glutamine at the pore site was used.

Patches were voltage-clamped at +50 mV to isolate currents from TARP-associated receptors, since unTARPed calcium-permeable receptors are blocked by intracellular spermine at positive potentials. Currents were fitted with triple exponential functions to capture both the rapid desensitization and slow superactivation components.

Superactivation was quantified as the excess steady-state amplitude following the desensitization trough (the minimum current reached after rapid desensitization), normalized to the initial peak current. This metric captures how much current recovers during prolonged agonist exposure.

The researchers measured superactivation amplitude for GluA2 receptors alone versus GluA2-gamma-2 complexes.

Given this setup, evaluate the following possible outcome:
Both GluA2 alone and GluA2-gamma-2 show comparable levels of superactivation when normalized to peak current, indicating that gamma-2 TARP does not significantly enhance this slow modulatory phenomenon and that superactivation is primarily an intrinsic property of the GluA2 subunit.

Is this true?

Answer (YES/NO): NO